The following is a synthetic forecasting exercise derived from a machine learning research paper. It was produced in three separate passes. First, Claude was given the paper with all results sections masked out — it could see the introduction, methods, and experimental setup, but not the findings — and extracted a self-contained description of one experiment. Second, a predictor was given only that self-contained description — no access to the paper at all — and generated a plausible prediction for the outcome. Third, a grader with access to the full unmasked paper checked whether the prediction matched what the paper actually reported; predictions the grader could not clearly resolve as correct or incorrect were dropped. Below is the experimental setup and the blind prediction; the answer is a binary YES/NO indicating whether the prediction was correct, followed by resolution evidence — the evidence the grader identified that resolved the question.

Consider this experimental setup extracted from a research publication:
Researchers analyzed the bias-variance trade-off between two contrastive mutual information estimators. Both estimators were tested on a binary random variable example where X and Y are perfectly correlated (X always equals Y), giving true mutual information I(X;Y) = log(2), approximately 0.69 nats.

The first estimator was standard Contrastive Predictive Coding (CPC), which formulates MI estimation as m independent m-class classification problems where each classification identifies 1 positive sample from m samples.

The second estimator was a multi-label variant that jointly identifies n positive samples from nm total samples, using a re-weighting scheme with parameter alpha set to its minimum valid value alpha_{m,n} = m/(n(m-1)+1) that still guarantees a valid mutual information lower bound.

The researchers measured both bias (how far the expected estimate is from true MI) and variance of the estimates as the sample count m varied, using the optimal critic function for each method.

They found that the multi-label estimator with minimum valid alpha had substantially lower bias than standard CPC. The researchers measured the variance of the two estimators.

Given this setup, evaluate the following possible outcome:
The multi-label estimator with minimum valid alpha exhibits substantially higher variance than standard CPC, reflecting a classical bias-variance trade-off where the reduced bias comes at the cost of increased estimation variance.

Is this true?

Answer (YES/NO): NO